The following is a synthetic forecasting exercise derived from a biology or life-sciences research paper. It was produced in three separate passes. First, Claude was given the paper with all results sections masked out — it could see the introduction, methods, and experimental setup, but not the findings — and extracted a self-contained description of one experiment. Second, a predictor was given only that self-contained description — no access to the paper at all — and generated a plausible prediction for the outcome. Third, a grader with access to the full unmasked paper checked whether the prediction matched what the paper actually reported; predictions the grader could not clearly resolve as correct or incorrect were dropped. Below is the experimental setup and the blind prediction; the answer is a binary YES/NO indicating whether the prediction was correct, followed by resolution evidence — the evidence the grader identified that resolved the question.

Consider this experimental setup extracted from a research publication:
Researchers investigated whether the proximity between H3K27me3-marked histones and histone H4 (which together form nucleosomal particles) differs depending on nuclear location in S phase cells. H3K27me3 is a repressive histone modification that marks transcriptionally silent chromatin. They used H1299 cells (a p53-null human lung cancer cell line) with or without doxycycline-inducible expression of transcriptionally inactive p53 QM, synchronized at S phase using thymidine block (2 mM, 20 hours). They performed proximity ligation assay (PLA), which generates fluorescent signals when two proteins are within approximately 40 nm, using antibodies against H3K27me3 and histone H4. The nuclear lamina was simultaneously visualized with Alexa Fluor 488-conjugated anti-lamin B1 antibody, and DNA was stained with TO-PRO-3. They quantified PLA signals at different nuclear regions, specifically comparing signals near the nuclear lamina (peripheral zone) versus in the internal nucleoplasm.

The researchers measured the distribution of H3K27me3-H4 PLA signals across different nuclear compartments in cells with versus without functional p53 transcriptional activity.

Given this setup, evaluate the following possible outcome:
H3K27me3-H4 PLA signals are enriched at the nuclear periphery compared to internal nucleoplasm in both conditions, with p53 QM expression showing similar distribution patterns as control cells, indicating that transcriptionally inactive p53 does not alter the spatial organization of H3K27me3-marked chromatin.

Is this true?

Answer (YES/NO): NO